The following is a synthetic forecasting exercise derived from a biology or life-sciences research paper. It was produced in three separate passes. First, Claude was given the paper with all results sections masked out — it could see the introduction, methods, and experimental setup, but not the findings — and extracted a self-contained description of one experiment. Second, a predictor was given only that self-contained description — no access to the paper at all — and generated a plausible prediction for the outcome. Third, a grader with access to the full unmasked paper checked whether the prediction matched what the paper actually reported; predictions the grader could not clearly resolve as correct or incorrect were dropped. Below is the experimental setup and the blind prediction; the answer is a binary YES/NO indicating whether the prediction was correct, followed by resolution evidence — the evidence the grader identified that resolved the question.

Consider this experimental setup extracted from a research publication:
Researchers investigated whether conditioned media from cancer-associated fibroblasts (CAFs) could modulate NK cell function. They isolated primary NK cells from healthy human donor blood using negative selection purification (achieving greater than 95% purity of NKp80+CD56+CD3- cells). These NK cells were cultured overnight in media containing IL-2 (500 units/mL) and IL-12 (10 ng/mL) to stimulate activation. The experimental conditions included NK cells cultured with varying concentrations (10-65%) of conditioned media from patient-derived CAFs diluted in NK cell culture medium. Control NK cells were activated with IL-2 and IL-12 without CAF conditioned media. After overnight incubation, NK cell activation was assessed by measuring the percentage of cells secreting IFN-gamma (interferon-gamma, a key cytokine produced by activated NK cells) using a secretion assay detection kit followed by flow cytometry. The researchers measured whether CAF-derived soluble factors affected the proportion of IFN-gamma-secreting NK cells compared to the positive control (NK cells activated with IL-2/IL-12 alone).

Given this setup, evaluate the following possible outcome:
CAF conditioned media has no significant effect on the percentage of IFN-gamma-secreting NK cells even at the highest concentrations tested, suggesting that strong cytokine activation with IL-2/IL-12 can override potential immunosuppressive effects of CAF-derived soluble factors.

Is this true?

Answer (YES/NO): NO